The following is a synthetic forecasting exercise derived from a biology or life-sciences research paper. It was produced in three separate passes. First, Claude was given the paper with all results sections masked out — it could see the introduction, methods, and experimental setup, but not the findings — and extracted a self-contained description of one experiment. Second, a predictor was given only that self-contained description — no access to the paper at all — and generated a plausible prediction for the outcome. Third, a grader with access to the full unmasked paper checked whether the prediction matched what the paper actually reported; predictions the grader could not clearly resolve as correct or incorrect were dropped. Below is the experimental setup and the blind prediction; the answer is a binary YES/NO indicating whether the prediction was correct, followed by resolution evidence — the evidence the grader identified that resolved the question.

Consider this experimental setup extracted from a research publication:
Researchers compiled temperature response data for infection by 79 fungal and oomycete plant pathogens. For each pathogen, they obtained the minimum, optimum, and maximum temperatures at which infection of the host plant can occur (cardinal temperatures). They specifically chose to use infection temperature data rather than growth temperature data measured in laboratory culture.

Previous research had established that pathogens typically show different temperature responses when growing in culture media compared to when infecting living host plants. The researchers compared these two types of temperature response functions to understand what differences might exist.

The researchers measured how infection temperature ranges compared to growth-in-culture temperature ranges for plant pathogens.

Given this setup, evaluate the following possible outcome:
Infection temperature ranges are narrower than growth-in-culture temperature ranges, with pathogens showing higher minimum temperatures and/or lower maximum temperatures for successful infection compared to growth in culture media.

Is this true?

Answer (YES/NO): YES